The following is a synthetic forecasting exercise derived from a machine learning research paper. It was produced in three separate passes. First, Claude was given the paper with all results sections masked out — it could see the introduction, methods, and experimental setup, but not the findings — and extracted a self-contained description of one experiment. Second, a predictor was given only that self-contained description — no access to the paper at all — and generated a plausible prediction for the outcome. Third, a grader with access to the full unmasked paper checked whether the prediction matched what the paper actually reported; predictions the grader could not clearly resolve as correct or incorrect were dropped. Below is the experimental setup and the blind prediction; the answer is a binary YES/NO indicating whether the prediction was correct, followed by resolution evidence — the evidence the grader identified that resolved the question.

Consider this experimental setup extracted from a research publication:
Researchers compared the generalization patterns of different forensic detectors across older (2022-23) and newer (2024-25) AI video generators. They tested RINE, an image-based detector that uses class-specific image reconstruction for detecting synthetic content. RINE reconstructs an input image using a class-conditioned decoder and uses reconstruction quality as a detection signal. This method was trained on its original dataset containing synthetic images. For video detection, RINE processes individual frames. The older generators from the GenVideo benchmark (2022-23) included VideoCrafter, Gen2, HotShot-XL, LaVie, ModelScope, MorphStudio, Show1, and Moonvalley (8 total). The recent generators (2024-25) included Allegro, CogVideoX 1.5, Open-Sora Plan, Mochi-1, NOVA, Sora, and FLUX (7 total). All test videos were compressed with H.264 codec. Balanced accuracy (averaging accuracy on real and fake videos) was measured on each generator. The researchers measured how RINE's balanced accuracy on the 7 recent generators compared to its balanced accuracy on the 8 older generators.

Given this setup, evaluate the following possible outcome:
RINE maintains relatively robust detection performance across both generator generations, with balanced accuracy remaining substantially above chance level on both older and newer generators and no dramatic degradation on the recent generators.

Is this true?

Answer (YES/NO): NO